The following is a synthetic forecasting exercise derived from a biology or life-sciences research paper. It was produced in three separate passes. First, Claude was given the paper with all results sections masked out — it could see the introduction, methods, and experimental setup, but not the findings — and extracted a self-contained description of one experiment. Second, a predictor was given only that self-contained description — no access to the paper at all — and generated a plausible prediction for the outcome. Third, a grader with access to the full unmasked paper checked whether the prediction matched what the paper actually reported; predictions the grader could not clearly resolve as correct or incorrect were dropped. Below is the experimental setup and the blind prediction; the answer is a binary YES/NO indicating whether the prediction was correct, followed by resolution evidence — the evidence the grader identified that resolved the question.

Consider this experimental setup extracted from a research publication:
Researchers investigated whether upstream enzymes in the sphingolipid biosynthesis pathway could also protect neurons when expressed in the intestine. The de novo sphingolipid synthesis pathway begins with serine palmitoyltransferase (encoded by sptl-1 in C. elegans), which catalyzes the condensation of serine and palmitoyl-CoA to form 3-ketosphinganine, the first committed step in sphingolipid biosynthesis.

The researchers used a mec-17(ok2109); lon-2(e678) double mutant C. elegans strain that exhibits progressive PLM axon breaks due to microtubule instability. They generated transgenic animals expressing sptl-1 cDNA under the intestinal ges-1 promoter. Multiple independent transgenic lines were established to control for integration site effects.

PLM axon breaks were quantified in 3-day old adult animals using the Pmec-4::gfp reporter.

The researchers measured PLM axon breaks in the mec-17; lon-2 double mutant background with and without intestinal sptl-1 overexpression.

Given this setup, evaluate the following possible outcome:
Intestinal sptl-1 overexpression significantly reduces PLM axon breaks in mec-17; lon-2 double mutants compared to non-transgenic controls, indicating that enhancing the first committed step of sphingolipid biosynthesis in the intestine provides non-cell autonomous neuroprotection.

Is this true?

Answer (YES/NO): YES